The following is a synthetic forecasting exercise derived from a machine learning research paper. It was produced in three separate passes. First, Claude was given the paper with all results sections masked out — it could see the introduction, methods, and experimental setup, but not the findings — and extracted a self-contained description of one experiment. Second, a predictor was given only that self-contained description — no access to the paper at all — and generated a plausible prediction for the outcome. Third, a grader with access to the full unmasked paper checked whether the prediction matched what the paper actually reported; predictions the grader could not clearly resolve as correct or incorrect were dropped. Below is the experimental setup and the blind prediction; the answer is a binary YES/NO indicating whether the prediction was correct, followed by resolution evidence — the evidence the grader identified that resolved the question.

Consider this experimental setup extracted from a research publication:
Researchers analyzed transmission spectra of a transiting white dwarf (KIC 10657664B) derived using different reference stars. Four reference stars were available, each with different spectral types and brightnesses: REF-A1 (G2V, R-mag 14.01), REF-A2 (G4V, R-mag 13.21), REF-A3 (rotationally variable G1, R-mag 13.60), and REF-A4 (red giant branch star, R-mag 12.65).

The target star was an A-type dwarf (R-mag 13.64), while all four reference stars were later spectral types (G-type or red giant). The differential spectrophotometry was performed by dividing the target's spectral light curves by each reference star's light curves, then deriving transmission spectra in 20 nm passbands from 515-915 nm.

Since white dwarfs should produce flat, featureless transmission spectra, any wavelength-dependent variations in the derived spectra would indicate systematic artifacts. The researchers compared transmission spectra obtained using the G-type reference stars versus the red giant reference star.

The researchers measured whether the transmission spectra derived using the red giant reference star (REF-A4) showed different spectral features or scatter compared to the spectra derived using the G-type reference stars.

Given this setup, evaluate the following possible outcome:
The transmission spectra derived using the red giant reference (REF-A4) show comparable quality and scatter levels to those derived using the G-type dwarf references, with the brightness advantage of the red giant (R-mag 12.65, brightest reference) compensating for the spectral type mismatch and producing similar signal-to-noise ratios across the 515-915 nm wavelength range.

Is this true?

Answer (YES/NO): NO